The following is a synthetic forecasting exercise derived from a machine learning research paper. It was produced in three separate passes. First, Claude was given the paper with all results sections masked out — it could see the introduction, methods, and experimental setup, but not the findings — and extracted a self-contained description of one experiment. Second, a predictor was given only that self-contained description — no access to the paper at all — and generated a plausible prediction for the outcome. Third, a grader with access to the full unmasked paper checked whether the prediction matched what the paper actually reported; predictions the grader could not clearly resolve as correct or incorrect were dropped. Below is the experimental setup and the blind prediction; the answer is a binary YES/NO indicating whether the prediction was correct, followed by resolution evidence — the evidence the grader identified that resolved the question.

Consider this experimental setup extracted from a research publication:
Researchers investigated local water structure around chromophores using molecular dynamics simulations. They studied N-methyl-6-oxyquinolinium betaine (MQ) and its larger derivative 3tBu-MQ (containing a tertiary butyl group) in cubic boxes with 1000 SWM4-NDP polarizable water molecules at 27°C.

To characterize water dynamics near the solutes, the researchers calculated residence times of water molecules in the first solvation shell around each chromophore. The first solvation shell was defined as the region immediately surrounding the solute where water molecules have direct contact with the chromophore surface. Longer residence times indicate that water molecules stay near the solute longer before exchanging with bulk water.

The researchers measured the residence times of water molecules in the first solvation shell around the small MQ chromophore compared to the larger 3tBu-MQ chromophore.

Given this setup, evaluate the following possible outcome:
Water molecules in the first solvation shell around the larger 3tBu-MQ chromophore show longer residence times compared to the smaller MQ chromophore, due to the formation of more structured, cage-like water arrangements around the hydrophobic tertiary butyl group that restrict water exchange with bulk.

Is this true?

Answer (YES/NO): NO